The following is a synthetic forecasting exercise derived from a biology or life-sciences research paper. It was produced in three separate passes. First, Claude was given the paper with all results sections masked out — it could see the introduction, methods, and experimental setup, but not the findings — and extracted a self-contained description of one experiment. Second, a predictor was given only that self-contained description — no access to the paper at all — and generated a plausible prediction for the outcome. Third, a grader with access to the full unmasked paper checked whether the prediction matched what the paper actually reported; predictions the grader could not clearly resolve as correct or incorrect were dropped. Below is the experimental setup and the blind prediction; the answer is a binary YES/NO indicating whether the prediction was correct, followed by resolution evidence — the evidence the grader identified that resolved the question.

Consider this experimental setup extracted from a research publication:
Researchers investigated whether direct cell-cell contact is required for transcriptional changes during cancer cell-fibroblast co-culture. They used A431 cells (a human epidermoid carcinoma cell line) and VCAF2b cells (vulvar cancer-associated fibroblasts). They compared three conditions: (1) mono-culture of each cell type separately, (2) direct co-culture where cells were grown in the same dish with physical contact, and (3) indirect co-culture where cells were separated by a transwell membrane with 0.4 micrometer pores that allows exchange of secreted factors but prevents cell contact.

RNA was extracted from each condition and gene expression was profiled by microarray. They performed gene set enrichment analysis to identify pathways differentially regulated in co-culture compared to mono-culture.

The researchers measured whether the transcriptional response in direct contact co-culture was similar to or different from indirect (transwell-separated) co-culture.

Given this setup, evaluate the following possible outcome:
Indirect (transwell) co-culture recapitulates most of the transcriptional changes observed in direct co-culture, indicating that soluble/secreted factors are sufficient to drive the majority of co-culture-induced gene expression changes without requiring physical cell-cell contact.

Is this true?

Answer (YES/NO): NO